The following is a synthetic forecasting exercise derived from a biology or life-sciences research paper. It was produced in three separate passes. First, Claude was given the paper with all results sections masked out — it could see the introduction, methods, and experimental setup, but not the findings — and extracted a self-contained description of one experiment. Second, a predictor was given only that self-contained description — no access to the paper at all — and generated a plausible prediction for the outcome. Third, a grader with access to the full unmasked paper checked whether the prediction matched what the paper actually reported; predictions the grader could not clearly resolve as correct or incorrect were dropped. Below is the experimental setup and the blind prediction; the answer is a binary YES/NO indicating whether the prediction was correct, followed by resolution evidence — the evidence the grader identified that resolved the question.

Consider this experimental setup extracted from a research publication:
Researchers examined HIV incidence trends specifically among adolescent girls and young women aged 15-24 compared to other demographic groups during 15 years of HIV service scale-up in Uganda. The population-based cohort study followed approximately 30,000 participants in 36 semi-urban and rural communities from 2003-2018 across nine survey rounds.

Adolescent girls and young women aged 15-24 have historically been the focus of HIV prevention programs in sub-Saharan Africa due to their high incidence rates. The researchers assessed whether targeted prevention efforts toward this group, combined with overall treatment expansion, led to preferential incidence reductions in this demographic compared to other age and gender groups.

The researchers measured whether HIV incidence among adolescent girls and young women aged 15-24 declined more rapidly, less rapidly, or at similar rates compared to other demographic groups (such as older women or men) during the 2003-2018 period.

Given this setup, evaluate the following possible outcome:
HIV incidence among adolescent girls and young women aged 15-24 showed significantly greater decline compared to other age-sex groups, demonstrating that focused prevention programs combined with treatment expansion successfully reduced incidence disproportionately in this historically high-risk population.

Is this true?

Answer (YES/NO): NO